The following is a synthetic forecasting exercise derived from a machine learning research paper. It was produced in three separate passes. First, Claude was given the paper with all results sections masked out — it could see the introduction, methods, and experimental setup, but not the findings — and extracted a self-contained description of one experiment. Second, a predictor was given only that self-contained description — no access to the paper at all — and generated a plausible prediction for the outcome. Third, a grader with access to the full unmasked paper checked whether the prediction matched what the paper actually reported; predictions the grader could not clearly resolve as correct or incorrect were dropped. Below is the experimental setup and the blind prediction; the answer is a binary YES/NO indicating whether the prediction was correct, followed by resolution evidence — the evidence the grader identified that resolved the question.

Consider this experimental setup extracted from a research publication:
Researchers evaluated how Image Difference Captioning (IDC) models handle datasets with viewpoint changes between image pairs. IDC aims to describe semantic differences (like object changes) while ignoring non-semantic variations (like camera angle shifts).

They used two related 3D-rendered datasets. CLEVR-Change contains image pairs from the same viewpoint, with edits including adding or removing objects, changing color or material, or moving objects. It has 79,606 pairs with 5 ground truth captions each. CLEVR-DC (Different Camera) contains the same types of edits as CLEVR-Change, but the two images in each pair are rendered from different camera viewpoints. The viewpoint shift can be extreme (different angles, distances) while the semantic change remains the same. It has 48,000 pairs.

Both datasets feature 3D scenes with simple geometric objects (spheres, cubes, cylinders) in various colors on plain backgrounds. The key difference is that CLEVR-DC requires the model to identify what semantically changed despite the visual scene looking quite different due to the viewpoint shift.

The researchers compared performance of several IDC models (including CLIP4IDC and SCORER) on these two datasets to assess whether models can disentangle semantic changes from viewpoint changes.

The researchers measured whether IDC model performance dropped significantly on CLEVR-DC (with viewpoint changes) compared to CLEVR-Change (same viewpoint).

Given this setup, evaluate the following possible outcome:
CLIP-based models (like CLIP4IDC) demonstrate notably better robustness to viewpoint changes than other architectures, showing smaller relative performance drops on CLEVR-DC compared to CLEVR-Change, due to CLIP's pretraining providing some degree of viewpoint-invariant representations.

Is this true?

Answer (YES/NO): NO